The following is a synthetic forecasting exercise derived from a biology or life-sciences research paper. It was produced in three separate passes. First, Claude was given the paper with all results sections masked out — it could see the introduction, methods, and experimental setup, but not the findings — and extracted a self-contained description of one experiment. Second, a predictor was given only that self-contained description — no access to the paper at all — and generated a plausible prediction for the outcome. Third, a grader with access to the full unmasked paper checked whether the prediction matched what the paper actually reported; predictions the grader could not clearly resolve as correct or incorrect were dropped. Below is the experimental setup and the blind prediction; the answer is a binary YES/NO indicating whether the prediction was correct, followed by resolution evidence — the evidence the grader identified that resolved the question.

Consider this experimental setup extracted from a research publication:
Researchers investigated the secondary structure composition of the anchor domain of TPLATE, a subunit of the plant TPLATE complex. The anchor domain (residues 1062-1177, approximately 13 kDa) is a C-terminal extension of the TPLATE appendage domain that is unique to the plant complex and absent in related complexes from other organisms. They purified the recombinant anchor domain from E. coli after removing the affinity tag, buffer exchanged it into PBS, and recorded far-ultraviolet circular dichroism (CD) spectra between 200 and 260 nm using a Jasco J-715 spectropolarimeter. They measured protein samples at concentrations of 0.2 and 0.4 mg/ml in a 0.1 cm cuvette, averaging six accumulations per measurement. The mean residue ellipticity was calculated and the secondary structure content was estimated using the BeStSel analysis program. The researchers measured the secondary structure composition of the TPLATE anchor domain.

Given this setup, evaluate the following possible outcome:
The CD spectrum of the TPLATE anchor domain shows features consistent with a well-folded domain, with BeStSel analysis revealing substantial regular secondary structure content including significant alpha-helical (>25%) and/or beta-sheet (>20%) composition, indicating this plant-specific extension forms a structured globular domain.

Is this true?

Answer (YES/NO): NO